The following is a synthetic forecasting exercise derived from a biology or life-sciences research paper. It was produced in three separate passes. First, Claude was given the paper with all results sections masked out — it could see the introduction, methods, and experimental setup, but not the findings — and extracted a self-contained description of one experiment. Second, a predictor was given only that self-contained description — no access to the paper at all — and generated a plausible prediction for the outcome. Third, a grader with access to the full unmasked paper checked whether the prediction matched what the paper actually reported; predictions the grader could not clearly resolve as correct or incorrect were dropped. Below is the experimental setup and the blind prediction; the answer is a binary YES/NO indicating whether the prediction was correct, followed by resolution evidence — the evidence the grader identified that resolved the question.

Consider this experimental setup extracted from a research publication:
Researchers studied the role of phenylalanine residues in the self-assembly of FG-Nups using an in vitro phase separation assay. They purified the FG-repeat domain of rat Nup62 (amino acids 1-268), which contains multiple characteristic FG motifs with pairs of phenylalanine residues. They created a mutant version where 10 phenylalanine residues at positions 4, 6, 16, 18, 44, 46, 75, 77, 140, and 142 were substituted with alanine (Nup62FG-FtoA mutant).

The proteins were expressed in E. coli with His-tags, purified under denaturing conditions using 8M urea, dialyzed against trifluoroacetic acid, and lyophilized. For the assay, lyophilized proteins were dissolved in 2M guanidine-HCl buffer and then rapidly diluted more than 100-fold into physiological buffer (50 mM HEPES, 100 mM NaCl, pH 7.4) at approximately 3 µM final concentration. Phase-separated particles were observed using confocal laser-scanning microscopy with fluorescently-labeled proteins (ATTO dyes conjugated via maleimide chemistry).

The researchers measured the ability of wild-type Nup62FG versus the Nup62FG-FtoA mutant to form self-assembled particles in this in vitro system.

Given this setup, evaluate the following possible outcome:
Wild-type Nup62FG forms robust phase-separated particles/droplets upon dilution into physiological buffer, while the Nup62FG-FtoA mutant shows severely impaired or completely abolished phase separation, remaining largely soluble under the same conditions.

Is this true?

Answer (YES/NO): YES